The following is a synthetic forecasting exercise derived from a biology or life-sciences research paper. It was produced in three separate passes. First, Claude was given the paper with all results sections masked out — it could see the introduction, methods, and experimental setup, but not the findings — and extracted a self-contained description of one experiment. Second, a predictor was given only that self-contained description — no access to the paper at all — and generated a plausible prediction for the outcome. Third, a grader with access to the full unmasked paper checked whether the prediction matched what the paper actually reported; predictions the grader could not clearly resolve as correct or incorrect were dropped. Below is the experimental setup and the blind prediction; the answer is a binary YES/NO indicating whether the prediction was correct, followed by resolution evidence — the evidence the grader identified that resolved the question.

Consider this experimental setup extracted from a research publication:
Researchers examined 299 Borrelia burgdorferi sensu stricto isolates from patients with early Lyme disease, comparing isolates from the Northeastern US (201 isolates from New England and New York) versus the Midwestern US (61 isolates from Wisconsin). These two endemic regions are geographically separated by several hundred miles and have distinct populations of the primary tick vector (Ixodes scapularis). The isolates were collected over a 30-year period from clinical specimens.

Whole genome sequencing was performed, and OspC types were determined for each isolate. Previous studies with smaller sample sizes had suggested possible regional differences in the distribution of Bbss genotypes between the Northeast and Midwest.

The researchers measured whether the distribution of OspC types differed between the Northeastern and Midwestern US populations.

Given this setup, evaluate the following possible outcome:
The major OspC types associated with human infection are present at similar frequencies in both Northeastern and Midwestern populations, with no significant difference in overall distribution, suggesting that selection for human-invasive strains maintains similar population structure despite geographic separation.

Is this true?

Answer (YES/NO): NO